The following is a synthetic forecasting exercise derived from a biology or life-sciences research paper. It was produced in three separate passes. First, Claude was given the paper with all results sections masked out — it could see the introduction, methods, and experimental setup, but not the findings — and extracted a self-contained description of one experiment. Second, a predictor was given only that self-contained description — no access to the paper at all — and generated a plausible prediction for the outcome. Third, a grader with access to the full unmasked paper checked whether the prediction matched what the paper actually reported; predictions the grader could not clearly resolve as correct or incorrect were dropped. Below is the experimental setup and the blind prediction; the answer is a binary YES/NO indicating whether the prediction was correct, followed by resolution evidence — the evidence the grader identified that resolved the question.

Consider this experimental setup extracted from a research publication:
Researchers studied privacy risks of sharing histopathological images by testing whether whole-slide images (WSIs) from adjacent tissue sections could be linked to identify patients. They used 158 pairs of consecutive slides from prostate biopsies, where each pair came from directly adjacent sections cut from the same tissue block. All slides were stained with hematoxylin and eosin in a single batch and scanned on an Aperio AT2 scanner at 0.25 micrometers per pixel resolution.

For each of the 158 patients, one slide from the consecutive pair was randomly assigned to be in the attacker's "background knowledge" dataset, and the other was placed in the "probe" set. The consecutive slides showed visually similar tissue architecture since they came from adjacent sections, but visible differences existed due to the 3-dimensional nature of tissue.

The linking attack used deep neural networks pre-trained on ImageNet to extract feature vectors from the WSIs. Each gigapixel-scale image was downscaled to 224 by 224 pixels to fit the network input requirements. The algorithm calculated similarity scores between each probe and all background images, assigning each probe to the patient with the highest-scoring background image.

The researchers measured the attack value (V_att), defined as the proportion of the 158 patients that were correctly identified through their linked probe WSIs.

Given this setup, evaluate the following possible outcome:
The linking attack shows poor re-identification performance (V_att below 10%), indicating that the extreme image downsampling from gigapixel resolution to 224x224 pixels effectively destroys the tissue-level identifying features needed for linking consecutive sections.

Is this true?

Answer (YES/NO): NO